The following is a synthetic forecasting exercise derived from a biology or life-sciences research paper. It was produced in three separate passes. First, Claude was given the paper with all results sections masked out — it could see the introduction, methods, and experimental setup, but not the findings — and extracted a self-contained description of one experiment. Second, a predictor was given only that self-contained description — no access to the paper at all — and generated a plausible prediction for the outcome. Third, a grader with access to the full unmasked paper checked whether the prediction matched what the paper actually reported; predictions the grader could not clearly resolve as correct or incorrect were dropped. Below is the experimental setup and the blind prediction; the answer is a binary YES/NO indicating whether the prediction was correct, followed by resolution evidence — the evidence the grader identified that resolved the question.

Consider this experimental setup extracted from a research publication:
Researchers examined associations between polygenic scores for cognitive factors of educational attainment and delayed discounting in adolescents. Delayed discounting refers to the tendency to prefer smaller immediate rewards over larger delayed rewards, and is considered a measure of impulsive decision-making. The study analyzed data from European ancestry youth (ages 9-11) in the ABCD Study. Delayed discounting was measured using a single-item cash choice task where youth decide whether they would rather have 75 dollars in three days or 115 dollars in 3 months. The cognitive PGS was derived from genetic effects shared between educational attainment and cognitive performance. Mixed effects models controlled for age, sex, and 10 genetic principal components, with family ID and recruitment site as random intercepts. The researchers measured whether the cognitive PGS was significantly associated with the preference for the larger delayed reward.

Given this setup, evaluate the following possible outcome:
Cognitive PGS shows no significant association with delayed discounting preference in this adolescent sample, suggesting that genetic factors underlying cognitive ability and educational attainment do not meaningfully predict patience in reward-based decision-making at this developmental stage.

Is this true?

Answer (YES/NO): NO